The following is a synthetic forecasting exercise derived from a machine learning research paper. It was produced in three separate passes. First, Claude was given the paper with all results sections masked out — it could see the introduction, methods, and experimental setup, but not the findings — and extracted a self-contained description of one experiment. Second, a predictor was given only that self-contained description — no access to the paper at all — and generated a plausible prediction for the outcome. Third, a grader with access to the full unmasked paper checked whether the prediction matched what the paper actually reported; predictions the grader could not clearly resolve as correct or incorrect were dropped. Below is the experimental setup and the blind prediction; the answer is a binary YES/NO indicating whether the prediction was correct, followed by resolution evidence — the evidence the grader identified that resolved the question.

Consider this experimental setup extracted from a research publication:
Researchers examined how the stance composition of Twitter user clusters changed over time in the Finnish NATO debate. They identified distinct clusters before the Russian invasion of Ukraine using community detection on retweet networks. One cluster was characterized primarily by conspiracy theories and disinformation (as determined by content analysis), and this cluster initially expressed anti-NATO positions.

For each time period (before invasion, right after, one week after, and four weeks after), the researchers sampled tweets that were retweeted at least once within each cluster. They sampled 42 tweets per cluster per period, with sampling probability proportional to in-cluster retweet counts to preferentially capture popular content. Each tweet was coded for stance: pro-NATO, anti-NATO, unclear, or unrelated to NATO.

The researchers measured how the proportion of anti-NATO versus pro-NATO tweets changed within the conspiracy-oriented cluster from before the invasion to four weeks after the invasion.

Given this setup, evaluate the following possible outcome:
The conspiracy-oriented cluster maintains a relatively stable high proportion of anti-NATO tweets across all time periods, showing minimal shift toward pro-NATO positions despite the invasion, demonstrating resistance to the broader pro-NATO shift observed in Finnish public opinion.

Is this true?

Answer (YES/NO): YES